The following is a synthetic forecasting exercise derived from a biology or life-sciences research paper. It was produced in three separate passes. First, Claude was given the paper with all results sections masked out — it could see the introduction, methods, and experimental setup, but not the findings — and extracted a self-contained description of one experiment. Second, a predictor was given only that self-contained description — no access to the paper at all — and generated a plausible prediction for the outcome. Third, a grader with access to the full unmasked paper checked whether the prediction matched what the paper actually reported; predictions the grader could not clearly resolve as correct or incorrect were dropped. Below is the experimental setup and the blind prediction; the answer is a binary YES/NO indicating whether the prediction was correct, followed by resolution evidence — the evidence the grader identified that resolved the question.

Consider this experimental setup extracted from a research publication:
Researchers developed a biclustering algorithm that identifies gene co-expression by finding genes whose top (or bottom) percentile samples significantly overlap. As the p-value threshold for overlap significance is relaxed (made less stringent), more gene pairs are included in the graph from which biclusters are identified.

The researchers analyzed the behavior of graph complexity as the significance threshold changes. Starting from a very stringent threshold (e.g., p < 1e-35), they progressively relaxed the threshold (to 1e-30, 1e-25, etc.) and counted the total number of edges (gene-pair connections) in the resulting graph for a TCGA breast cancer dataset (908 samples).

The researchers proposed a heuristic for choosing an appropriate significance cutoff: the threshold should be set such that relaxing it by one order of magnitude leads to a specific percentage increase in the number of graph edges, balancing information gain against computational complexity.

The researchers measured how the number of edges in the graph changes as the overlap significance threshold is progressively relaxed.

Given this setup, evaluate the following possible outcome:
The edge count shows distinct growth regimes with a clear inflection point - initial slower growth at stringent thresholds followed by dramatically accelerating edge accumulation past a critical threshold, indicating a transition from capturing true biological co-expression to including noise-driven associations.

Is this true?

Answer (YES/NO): YES